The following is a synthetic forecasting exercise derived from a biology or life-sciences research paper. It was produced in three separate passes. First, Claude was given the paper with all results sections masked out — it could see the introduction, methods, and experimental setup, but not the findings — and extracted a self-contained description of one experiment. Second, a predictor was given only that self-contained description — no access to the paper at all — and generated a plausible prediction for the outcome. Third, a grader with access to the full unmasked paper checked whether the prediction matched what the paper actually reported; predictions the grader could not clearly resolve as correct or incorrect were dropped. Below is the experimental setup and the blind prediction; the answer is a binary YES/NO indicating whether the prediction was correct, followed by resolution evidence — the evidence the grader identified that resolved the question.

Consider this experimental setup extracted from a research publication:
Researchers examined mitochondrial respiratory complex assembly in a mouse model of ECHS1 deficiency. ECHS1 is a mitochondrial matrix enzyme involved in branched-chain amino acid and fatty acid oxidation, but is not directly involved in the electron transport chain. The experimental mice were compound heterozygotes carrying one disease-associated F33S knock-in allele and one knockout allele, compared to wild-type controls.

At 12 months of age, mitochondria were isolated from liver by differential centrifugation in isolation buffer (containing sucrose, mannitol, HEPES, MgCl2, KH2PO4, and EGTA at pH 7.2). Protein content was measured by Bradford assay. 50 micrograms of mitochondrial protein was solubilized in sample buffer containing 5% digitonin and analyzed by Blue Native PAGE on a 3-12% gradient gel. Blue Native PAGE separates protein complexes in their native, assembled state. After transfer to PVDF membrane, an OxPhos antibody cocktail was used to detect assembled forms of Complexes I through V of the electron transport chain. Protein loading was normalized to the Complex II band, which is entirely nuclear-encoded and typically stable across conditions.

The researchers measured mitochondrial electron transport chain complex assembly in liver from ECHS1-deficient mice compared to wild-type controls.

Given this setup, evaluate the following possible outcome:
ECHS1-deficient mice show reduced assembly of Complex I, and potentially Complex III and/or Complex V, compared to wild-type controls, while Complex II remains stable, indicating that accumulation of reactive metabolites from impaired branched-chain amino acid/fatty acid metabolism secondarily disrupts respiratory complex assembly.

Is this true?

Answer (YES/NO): NO